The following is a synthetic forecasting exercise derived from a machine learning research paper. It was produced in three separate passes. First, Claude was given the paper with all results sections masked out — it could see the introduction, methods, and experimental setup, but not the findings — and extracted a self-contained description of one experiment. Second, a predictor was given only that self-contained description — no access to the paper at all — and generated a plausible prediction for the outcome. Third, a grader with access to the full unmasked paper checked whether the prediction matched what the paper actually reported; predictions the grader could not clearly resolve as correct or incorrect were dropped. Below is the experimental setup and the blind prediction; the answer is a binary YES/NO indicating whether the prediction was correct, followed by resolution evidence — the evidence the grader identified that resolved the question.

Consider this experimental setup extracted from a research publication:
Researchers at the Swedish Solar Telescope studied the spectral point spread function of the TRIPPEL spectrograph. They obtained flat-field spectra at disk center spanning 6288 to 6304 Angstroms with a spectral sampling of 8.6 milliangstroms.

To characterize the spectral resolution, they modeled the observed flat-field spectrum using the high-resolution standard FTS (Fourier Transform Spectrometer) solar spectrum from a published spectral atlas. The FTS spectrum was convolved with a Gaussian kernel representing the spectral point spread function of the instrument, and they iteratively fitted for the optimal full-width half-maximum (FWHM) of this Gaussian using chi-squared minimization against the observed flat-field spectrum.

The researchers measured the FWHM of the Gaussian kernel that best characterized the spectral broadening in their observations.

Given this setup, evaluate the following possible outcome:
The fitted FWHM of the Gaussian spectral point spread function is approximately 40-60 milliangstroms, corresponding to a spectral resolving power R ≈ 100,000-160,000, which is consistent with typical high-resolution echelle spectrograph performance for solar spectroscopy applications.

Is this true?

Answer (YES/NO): YES